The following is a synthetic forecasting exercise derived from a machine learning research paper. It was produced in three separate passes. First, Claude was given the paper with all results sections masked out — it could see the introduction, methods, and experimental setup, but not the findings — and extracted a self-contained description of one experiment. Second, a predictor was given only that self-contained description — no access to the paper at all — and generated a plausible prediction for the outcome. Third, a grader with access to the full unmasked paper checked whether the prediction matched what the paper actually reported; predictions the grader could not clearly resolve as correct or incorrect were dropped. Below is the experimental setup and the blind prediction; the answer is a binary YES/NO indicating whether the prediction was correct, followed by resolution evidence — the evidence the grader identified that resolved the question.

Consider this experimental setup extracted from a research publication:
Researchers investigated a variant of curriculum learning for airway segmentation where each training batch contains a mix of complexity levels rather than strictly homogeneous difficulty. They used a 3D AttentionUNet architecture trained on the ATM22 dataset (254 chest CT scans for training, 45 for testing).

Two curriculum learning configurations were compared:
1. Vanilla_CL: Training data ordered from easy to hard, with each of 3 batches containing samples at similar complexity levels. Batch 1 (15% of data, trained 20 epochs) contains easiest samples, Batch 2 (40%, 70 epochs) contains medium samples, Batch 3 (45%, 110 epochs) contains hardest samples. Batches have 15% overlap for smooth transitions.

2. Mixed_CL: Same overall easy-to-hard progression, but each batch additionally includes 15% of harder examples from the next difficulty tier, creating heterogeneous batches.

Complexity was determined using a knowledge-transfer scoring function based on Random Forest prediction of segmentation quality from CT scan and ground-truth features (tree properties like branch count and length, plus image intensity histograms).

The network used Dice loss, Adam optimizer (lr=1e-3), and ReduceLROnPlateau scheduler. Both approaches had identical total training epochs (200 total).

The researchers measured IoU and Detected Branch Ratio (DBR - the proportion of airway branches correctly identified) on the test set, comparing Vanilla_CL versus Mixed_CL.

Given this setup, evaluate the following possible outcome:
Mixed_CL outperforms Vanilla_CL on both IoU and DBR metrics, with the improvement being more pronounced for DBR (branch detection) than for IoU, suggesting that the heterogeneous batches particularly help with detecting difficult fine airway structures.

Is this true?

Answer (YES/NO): YES